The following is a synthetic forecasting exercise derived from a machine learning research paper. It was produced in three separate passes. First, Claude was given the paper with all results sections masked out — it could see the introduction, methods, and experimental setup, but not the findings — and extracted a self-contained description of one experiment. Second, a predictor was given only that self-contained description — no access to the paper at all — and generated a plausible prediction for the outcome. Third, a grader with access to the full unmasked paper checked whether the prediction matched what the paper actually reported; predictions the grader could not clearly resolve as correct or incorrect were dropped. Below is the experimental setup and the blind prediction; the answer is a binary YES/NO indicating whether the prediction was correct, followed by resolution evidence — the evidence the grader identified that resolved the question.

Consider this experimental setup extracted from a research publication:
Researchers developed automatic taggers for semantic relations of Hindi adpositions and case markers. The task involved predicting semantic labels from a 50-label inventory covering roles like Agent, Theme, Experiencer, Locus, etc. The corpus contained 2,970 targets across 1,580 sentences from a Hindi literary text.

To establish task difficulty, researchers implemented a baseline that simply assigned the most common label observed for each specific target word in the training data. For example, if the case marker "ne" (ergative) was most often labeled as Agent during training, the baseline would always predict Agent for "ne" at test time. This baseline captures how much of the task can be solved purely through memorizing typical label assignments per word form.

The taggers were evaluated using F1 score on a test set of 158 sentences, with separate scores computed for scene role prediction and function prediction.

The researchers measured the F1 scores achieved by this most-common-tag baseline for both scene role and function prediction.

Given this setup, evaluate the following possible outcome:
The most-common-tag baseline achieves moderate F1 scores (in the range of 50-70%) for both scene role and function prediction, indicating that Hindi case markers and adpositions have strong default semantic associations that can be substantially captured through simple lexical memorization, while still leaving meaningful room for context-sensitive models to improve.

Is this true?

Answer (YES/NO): NO